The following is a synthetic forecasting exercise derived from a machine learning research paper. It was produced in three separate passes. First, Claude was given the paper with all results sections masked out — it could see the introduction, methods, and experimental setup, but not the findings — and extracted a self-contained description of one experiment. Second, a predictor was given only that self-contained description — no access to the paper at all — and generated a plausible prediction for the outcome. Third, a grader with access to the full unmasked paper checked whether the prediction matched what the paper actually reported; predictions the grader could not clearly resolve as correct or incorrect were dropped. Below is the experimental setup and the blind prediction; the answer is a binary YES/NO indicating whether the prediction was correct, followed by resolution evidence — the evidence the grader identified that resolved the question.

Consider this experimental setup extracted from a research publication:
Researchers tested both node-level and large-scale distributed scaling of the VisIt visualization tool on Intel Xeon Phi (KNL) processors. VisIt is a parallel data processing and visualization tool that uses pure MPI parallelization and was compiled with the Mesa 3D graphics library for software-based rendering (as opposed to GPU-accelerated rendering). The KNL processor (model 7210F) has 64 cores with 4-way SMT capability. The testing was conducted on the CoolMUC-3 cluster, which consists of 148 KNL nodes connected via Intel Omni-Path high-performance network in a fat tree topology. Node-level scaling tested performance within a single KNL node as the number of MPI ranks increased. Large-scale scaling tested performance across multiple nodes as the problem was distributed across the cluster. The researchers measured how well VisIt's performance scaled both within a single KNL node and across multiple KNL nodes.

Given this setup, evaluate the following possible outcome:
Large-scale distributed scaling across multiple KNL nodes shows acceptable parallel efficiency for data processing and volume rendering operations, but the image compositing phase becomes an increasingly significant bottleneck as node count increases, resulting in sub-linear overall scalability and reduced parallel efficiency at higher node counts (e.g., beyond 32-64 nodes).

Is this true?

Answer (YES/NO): NO